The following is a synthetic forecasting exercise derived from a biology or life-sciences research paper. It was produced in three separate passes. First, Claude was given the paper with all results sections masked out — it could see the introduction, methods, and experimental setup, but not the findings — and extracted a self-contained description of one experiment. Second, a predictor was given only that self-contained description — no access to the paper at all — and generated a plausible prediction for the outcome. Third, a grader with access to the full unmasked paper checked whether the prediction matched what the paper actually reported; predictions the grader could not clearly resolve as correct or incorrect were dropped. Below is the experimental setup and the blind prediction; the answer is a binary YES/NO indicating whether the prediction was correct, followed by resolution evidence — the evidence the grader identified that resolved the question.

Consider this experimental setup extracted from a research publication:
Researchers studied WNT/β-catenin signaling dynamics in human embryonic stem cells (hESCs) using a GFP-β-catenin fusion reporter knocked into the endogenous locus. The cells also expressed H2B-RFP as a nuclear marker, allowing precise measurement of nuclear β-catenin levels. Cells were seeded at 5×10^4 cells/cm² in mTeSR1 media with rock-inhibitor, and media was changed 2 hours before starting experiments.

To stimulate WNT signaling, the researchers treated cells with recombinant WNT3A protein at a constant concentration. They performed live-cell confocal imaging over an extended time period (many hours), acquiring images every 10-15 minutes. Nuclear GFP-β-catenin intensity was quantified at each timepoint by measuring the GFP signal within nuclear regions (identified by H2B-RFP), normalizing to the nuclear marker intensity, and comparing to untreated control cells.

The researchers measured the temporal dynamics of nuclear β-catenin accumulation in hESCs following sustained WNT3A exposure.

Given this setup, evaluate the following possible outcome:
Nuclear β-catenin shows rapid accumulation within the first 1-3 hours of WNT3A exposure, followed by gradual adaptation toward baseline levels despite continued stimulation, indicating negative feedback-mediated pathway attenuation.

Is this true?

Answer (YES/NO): YES